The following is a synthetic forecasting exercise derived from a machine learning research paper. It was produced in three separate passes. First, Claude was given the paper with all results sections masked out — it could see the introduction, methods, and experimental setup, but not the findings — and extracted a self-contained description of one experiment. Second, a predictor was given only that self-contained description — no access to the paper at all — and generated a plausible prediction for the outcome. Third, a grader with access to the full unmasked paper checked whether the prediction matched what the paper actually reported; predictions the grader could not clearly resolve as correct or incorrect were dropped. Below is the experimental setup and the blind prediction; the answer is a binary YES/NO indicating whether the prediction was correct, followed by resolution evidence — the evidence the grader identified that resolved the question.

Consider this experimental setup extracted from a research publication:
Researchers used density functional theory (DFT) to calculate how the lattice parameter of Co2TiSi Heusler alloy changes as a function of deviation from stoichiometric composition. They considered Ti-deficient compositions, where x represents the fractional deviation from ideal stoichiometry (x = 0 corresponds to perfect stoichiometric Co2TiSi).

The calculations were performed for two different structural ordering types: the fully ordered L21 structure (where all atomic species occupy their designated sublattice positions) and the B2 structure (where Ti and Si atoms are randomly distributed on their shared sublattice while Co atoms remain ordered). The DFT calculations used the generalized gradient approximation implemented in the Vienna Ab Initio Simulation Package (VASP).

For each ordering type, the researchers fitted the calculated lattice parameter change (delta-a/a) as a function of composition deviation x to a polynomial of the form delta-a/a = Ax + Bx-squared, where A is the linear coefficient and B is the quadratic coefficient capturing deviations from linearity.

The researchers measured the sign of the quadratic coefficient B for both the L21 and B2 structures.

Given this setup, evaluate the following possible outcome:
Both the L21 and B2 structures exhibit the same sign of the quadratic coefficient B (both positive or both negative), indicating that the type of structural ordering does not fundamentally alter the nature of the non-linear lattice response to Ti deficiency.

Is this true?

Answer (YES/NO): NO